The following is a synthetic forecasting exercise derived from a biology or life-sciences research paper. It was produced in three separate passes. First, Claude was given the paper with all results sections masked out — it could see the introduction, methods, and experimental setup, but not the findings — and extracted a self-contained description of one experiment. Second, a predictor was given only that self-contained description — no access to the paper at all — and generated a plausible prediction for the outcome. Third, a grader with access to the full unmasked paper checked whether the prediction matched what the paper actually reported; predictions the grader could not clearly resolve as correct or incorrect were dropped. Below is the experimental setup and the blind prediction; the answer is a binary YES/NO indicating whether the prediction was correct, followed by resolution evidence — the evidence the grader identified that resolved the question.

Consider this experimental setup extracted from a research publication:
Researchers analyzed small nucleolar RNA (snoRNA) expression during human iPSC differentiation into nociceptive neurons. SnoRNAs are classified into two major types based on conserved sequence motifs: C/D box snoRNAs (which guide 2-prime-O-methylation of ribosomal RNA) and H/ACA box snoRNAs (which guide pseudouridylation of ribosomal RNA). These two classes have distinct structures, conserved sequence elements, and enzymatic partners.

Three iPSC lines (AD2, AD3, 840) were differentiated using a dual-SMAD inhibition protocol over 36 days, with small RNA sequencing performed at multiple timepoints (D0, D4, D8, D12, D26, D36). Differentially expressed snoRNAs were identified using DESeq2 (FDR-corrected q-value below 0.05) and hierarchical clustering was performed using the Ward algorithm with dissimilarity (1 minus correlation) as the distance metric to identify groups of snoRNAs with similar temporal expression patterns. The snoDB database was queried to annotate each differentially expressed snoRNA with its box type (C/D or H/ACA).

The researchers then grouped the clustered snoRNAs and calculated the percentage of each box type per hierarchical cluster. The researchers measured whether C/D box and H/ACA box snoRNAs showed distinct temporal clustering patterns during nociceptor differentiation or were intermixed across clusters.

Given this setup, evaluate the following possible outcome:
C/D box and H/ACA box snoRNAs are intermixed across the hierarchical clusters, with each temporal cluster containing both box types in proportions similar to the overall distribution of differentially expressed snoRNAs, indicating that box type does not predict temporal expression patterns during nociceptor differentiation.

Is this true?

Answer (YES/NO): NO